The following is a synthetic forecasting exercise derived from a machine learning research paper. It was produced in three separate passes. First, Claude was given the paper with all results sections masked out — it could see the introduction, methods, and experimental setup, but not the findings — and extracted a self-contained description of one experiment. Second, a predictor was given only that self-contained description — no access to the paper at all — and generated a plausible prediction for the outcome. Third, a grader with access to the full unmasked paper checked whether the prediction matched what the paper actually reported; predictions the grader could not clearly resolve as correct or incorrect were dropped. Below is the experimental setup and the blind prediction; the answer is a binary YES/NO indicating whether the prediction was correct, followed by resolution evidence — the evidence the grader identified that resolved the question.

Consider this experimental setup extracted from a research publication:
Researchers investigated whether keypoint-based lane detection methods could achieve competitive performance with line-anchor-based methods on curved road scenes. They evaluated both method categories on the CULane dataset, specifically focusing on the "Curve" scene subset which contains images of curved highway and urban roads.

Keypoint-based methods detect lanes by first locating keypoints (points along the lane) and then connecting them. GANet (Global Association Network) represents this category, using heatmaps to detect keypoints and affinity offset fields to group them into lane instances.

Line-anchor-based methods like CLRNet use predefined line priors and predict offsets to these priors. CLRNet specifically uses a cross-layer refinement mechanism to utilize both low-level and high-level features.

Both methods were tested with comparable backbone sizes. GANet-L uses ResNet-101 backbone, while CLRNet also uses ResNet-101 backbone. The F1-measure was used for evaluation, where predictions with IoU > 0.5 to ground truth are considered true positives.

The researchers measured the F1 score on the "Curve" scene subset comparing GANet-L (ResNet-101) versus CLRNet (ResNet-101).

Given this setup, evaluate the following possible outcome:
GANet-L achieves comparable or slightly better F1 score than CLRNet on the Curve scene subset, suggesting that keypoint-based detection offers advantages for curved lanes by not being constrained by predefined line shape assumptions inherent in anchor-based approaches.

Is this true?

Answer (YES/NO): YES